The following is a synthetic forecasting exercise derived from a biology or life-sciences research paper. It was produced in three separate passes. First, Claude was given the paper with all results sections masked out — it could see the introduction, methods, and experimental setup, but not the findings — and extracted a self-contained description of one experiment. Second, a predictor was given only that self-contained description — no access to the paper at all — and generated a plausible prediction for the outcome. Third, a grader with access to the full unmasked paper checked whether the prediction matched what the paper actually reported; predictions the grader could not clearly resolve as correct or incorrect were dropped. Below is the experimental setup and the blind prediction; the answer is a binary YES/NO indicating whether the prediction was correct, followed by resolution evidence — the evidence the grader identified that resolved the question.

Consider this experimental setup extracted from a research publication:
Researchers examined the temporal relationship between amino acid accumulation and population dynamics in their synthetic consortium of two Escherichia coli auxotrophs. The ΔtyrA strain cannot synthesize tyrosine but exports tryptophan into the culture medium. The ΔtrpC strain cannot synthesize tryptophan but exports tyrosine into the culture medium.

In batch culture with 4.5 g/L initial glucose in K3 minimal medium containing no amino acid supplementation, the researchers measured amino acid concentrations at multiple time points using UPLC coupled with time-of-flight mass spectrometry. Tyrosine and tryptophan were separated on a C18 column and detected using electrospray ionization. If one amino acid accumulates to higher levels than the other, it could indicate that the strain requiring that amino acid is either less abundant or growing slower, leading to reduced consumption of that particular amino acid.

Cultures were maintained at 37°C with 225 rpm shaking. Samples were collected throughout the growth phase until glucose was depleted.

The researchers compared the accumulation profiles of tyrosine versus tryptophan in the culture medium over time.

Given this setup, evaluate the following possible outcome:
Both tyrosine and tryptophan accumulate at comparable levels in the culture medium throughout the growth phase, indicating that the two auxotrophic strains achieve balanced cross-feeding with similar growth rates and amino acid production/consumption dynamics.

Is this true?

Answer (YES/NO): NO